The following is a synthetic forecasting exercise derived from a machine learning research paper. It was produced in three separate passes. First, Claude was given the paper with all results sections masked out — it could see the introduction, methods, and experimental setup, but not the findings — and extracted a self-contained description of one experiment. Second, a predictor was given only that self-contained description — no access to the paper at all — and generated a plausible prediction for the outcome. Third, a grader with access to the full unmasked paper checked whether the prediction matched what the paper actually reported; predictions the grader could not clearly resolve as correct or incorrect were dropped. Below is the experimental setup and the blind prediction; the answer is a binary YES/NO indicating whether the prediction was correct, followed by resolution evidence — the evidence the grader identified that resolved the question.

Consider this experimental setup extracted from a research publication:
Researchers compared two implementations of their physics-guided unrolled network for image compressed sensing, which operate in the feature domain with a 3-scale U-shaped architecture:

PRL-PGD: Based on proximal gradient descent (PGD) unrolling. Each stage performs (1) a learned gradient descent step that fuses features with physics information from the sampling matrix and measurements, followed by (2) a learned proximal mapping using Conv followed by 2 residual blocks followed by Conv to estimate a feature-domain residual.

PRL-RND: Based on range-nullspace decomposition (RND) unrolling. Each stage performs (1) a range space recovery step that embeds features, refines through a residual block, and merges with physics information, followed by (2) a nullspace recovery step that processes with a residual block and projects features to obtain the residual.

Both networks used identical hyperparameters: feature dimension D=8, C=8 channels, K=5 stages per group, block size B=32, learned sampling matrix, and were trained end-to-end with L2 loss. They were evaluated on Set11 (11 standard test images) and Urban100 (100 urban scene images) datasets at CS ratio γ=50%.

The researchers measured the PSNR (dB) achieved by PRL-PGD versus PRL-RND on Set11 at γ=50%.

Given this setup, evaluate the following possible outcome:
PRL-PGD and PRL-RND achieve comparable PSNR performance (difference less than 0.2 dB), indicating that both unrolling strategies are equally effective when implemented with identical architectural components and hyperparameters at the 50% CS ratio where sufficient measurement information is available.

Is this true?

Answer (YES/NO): YES